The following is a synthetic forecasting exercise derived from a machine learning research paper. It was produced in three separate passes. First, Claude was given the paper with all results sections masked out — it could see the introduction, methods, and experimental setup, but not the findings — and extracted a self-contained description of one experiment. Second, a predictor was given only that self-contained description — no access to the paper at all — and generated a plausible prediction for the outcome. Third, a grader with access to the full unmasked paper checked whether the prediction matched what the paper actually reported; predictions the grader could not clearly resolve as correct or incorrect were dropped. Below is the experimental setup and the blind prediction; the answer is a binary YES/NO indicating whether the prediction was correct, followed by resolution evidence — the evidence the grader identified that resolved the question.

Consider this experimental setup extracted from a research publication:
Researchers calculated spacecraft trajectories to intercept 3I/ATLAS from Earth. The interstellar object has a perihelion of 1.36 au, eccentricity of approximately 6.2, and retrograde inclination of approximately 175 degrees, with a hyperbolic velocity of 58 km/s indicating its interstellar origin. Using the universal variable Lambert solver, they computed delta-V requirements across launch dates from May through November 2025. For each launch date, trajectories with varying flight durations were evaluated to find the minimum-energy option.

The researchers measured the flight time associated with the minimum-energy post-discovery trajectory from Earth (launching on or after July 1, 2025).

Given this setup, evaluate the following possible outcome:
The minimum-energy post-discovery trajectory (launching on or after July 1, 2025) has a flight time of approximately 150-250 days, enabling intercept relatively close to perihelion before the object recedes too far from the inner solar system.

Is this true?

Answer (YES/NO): NO